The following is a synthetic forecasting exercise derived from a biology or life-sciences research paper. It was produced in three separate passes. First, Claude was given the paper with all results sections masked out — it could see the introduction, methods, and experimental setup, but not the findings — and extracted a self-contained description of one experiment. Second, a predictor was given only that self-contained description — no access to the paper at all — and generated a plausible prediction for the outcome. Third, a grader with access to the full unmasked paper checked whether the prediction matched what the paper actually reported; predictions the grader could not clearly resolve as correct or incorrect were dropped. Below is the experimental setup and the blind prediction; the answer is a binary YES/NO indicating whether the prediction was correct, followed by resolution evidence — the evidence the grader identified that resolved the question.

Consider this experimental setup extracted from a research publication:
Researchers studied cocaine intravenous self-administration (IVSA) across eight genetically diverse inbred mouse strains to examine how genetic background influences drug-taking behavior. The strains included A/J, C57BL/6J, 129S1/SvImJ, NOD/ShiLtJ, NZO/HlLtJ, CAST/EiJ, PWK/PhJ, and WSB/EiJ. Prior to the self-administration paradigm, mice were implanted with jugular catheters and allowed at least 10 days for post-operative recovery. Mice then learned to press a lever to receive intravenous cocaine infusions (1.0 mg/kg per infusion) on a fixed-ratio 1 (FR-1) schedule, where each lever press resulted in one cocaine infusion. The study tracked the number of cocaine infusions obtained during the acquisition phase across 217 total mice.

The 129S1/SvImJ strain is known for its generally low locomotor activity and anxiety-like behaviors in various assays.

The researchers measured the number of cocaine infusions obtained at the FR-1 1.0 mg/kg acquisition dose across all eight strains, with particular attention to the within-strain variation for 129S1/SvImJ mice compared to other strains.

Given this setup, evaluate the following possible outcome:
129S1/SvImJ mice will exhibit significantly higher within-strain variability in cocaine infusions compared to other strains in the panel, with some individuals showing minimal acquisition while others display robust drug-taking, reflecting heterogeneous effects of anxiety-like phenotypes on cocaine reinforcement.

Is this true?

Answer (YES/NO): NO